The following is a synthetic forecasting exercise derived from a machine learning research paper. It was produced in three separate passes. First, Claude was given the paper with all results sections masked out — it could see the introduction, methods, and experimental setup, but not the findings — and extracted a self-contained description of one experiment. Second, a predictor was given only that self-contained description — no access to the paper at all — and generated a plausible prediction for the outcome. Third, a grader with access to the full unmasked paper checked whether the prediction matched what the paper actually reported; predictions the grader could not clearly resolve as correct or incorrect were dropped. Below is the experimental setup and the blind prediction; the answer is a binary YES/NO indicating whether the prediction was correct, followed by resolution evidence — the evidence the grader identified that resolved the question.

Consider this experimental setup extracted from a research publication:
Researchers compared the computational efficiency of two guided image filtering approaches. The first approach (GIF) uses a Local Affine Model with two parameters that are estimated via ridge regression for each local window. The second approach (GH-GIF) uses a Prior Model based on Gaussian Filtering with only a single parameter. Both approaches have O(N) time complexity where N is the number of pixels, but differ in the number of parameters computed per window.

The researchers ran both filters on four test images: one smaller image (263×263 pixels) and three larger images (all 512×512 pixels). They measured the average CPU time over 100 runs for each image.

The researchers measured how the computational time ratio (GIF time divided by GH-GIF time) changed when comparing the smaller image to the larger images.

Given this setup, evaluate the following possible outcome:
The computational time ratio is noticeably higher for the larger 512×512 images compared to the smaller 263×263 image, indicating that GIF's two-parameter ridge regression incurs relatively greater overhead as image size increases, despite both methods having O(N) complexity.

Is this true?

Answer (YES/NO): YES